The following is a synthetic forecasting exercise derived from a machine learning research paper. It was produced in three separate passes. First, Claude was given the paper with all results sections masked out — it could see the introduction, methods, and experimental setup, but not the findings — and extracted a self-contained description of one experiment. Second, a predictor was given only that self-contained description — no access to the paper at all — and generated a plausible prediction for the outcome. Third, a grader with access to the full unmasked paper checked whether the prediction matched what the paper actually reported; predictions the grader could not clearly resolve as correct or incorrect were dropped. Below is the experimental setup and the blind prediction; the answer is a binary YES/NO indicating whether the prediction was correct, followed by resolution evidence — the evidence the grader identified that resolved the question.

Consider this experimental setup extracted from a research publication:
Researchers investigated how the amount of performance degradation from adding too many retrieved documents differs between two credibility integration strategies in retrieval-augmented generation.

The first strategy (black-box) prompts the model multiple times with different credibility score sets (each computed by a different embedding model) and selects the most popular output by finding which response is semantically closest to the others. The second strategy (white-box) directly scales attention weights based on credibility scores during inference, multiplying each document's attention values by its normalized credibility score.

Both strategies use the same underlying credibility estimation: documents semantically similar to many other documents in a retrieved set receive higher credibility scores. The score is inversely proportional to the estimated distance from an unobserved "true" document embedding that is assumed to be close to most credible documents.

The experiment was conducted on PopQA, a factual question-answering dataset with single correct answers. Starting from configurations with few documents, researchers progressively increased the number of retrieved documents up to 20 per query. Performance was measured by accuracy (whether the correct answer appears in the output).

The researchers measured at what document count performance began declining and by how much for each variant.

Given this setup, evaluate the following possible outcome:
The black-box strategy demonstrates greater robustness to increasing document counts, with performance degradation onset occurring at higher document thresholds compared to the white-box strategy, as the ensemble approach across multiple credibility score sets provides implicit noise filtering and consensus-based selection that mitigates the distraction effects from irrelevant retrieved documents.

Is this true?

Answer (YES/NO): NO